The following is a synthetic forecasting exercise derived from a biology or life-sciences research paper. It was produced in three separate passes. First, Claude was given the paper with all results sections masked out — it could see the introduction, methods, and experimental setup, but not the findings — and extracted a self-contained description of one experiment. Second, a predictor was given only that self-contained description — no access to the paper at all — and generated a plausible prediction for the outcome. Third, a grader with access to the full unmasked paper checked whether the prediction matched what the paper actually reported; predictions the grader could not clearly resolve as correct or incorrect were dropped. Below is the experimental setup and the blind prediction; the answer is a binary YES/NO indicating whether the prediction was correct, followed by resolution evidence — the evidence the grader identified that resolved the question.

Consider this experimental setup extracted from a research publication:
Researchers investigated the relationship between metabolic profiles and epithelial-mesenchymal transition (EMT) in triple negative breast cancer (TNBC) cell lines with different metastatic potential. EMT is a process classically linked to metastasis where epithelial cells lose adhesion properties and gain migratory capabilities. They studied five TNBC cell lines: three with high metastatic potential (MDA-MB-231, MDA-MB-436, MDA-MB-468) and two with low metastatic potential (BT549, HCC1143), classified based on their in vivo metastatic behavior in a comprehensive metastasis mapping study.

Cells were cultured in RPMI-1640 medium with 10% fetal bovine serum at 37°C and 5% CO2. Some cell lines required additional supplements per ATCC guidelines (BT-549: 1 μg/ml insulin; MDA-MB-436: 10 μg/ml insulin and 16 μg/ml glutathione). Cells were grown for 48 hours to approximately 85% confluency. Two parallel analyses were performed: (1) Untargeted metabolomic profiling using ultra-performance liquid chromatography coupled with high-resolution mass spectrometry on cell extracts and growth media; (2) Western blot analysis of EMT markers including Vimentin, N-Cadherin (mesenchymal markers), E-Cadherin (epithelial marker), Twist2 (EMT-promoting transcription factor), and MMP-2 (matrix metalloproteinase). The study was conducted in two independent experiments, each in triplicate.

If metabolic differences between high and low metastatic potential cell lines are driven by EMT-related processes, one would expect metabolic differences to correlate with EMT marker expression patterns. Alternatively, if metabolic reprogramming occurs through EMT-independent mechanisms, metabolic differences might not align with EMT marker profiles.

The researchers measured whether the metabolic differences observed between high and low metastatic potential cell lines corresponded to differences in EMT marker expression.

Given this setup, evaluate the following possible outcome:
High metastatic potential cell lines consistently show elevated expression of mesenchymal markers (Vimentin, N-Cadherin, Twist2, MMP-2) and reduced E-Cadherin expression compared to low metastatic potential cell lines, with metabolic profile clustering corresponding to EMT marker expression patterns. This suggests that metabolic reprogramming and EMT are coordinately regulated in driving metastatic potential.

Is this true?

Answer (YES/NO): NO